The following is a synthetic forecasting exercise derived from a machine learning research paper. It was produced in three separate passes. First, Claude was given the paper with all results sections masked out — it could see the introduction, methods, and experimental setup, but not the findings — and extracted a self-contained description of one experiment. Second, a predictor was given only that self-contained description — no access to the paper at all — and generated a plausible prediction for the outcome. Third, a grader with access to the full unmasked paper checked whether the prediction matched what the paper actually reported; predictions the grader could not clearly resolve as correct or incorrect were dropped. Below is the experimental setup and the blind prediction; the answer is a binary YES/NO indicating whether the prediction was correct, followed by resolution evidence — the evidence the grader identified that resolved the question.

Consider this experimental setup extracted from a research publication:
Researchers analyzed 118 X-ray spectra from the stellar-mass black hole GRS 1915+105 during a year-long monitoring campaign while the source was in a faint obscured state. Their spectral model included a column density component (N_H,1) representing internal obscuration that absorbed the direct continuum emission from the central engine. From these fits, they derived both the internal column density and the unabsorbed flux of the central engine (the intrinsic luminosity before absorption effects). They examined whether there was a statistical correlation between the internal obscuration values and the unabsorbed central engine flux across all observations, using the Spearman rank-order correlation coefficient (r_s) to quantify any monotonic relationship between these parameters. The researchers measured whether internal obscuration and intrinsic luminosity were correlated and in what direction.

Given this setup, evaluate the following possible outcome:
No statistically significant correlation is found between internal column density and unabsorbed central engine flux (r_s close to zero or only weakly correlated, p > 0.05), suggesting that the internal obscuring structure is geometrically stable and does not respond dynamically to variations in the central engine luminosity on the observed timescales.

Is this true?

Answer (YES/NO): NO